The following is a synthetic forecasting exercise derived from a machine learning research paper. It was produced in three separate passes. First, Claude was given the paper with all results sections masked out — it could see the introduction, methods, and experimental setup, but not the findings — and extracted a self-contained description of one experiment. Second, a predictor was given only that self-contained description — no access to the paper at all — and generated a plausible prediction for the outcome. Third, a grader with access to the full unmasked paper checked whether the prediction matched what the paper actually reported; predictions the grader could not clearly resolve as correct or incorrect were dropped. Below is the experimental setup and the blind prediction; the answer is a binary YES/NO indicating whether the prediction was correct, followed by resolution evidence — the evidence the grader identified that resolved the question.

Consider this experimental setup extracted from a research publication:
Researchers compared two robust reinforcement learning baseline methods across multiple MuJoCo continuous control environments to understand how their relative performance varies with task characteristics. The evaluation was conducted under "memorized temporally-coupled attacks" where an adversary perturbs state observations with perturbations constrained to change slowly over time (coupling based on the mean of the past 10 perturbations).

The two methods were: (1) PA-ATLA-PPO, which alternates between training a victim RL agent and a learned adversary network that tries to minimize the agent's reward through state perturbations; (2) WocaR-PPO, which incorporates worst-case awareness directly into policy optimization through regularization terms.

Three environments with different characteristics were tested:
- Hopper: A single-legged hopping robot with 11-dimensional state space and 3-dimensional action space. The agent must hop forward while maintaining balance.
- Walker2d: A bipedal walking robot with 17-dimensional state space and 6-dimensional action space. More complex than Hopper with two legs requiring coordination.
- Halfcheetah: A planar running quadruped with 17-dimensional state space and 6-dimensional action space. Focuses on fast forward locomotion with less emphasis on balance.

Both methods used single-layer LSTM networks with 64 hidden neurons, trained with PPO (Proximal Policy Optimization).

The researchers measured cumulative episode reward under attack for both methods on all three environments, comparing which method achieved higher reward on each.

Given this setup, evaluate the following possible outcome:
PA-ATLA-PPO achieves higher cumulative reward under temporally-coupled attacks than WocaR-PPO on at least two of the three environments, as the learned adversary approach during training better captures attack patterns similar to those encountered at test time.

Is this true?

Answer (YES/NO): NO